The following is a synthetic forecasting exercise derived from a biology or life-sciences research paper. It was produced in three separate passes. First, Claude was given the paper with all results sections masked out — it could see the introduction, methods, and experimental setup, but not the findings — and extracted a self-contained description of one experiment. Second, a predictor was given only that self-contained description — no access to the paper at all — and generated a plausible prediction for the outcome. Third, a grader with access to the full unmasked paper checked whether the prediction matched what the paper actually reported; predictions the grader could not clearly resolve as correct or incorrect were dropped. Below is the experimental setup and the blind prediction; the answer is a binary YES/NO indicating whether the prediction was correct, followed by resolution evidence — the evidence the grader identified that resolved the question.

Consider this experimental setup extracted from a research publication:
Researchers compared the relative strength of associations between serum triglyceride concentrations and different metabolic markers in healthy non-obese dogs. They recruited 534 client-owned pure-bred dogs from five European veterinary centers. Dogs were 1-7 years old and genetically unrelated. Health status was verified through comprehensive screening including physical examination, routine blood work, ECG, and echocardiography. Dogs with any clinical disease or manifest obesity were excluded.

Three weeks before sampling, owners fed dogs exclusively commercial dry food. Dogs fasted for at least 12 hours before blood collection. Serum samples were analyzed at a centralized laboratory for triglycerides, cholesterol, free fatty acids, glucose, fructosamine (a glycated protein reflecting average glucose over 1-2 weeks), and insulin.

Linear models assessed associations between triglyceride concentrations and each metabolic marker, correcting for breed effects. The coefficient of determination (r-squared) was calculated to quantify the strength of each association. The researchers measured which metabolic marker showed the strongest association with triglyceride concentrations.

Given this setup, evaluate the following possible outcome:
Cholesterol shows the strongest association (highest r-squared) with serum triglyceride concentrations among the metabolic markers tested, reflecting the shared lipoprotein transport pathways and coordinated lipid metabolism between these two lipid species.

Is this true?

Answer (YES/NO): NO